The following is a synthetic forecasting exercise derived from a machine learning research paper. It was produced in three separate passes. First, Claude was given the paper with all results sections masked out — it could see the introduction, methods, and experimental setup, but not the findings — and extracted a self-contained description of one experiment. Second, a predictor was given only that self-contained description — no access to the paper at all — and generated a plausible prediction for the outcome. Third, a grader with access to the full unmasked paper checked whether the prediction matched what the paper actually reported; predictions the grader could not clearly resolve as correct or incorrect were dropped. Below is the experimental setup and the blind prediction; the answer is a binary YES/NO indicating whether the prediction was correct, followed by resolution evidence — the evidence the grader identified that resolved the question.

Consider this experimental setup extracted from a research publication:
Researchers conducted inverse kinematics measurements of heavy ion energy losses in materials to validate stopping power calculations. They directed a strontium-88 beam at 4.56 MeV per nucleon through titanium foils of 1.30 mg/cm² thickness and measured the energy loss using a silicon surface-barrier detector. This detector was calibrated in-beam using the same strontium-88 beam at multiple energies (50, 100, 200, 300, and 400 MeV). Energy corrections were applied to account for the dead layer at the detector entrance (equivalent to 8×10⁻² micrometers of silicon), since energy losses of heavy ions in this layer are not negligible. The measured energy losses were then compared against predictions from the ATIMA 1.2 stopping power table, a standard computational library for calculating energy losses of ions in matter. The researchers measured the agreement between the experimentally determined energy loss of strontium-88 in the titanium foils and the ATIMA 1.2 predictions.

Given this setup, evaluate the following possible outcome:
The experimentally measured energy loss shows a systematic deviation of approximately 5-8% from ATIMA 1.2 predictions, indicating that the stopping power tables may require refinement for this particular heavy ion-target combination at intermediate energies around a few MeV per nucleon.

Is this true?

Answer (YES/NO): NO